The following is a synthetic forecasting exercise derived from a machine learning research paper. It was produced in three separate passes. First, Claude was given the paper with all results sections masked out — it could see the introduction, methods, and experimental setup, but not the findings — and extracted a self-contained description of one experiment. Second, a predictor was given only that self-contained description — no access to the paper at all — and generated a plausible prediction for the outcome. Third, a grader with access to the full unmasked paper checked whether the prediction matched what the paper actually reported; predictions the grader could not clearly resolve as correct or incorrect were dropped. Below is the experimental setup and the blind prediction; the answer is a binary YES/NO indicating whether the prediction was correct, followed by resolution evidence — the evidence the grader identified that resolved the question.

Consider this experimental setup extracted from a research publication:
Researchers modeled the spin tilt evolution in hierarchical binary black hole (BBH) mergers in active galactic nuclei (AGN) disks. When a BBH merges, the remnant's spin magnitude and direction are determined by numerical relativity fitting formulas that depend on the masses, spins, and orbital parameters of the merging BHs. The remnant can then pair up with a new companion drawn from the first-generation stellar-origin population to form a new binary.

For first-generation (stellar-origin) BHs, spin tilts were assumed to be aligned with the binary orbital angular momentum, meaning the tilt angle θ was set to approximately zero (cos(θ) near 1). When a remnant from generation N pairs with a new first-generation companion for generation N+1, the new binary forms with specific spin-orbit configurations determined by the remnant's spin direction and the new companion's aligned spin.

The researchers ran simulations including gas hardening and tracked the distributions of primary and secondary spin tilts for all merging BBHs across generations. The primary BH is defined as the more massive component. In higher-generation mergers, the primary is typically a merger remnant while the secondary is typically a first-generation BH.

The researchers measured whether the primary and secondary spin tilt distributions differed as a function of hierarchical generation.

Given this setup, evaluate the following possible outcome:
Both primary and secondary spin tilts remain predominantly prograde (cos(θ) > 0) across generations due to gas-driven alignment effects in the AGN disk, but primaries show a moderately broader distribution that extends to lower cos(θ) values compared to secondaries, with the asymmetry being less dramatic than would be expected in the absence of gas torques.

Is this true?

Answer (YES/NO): NO